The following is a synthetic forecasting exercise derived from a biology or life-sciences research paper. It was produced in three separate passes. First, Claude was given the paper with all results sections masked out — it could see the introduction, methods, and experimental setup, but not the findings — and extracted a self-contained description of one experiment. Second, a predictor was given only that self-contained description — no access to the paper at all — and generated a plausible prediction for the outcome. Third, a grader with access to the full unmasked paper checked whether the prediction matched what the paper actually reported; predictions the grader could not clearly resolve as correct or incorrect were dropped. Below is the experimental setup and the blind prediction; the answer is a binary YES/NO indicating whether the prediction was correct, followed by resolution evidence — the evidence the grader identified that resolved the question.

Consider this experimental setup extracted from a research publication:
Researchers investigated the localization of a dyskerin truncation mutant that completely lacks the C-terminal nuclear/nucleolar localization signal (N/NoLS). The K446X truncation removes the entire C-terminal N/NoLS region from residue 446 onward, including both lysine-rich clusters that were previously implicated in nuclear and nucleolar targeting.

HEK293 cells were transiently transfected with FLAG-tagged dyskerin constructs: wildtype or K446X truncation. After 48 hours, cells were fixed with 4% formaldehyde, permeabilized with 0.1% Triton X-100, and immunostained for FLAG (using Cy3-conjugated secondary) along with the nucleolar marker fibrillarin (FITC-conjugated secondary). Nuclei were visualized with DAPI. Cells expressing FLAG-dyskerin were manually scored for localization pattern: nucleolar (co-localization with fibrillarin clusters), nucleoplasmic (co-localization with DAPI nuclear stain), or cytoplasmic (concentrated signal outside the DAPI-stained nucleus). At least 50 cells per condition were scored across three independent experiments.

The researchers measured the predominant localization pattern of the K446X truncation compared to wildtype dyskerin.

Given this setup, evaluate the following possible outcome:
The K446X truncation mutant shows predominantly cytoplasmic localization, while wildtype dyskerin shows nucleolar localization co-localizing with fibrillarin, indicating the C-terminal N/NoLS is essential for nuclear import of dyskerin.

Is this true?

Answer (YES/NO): NO